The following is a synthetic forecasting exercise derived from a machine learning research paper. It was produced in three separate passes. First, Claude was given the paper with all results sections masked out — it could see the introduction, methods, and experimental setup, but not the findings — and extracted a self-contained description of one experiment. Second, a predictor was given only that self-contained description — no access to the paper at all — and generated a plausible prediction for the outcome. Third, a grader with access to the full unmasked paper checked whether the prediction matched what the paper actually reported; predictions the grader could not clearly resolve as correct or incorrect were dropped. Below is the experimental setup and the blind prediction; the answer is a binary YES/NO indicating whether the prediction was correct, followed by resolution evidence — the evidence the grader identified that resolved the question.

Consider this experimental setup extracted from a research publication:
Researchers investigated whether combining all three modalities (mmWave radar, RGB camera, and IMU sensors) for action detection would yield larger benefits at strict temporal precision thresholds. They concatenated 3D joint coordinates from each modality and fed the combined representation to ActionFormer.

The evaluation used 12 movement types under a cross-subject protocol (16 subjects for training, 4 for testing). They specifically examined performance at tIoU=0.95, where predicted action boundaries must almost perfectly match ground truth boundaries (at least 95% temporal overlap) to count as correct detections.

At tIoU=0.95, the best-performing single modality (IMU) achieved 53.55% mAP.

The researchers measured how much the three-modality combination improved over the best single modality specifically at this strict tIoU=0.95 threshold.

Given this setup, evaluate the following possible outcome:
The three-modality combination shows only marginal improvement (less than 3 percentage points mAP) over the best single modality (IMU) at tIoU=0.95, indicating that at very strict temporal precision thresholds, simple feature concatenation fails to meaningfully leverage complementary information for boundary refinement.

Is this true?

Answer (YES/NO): NO